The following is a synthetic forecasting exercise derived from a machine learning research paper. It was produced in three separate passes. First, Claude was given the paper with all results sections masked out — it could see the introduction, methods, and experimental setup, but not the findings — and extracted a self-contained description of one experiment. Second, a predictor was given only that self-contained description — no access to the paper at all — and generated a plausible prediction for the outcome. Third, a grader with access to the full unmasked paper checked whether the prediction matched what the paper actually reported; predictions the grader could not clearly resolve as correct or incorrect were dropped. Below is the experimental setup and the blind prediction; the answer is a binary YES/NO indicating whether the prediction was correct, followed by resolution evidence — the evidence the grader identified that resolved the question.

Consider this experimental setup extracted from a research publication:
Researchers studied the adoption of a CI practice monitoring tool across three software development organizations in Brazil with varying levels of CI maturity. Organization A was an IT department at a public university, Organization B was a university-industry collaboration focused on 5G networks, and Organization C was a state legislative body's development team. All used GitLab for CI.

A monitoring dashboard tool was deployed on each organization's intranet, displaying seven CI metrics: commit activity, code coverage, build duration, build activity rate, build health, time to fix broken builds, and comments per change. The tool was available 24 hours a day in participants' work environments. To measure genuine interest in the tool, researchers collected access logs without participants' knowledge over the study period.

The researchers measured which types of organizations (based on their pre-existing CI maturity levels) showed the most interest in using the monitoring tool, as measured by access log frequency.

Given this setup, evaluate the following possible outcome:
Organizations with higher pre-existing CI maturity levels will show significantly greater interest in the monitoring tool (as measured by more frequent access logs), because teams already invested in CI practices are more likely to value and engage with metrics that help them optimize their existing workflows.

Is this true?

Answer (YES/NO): YES